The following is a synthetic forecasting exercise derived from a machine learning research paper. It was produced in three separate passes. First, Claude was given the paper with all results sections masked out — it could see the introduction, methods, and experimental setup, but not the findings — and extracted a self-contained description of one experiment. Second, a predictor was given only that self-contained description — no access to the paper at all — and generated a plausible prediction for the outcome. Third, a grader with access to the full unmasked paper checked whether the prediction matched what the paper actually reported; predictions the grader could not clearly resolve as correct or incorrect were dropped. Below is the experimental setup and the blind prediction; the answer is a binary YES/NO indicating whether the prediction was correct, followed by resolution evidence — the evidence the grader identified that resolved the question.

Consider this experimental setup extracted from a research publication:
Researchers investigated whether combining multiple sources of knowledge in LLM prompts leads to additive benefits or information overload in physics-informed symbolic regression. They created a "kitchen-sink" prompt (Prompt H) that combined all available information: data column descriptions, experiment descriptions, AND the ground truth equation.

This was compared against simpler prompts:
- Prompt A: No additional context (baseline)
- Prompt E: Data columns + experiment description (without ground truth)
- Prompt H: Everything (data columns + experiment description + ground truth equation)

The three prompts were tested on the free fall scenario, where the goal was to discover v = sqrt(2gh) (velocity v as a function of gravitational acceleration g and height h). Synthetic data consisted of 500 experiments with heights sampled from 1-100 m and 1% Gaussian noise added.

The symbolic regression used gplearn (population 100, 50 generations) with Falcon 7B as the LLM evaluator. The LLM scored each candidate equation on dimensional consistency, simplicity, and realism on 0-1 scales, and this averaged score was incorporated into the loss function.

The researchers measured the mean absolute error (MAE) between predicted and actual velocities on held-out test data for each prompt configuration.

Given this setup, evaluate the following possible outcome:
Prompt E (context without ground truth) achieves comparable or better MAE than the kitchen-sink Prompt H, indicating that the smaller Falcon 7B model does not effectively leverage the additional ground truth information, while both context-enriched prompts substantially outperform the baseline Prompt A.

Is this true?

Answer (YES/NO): YES